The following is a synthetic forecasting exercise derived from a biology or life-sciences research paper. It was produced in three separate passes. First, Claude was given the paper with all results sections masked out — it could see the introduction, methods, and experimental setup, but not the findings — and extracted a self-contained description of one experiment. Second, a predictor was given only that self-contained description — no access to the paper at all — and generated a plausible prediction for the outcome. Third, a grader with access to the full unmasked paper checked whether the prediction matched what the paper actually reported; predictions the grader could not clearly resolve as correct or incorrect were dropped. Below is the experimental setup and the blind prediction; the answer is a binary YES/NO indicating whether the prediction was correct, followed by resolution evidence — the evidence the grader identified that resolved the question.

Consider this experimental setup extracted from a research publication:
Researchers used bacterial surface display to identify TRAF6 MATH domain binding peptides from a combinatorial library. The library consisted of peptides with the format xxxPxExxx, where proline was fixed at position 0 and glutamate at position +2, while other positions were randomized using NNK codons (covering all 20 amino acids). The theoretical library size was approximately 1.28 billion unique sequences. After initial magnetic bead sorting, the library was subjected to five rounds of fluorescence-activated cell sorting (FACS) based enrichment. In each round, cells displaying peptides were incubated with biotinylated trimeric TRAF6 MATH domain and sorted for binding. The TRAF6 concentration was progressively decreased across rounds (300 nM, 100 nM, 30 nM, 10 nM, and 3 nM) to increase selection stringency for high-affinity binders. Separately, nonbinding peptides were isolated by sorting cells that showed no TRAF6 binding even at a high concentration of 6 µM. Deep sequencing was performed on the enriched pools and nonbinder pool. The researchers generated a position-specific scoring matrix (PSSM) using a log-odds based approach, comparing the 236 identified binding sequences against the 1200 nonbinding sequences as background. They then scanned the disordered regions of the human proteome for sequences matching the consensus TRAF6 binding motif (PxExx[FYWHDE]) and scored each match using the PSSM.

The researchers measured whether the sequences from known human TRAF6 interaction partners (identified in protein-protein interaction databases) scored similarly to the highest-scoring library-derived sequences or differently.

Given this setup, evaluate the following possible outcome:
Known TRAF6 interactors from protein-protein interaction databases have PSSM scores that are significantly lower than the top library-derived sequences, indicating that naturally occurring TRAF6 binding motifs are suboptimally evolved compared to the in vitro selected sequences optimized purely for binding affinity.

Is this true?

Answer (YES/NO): YES